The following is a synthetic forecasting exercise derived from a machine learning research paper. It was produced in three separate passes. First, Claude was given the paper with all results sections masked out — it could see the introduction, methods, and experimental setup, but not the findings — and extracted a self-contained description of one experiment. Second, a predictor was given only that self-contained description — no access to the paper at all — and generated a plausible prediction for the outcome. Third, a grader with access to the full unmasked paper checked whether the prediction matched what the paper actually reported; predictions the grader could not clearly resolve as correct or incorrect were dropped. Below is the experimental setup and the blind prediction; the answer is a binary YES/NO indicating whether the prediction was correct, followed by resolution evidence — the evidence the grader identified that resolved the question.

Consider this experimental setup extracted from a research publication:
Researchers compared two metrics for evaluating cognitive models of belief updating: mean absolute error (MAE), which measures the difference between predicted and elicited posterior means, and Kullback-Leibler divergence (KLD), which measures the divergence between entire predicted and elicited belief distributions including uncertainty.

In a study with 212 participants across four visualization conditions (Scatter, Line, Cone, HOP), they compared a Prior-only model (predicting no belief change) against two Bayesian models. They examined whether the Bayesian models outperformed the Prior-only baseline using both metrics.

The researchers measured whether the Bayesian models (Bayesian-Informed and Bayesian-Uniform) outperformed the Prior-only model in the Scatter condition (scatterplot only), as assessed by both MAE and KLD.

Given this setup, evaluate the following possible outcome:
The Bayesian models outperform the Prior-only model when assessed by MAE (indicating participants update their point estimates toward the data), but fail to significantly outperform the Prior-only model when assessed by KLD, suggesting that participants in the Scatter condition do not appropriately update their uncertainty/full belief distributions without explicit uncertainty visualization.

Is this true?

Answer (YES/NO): YES